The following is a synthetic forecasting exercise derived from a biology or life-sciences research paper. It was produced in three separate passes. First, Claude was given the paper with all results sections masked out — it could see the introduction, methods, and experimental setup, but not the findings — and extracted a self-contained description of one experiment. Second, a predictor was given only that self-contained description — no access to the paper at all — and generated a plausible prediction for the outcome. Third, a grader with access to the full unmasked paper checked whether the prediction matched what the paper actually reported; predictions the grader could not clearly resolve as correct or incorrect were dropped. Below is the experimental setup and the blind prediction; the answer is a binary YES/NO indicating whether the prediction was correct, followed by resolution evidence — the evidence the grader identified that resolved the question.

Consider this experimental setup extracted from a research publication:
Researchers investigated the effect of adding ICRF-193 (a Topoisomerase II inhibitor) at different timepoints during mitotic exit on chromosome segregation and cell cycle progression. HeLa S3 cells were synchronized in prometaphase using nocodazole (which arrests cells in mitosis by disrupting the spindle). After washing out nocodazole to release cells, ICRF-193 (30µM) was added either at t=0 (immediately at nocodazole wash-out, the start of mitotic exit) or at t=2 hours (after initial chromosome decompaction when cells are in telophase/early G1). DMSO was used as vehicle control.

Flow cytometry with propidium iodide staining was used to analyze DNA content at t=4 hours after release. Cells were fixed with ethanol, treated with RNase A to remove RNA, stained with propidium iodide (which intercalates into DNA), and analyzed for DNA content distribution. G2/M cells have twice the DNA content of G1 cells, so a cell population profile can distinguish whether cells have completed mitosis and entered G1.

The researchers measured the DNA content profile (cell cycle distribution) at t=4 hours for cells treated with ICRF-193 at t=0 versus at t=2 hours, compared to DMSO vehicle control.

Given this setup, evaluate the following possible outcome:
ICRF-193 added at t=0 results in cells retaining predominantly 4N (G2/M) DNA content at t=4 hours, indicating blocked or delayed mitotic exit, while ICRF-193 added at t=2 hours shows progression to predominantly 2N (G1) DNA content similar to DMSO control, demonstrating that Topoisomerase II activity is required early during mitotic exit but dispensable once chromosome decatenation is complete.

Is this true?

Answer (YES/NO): YES